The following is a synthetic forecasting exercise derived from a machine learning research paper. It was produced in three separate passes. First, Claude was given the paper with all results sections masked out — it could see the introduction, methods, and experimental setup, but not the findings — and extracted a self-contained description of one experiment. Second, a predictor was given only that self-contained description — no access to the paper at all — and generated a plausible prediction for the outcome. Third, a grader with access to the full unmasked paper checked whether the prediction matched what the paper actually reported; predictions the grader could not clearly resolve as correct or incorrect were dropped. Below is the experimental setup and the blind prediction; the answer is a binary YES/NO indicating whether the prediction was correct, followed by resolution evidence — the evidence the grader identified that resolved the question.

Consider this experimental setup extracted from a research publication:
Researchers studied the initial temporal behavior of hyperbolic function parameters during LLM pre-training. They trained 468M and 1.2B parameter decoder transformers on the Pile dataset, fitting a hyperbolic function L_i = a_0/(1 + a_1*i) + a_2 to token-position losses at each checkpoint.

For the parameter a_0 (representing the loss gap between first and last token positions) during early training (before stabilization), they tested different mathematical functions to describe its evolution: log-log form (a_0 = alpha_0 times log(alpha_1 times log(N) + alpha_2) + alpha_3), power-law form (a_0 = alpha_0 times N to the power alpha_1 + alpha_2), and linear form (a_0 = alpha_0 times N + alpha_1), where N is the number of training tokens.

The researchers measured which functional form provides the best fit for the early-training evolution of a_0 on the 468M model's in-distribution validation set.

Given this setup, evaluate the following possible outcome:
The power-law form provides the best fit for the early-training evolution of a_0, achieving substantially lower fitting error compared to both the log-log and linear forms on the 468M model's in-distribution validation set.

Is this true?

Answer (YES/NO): NO